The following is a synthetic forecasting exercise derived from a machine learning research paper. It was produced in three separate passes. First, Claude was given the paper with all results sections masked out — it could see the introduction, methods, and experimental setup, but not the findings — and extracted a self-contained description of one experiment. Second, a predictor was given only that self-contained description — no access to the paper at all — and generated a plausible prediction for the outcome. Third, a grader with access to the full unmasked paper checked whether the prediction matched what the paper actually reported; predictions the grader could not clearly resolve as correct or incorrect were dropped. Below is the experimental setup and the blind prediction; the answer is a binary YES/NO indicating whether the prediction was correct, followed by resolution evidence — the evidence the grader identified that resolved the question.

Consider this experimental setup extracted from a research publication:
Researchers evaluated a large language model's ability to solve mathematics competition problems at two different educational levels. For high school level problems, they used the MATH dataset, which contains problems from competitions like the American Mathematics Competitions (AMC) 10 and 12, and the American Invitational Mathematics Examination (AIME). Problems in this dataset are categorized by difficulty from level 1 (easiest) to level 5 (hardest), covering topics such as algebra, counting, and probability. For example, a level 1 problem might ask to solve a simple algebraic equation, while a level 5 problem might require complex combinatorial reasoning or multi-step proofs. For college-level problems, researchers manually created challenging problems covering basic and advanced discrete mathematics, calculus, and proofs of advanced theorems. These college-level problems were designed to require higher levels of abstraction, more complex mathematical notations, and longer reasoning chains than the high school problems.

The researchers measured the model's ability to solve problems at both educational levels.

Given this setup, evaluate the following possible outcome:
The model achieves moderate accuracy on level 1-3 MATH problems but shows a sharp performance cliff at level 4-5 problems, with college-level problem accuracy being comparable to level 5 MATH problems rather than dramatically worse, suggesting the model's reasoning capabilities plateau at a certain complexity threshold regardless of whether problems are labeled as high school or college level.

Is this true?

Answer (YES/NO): NO